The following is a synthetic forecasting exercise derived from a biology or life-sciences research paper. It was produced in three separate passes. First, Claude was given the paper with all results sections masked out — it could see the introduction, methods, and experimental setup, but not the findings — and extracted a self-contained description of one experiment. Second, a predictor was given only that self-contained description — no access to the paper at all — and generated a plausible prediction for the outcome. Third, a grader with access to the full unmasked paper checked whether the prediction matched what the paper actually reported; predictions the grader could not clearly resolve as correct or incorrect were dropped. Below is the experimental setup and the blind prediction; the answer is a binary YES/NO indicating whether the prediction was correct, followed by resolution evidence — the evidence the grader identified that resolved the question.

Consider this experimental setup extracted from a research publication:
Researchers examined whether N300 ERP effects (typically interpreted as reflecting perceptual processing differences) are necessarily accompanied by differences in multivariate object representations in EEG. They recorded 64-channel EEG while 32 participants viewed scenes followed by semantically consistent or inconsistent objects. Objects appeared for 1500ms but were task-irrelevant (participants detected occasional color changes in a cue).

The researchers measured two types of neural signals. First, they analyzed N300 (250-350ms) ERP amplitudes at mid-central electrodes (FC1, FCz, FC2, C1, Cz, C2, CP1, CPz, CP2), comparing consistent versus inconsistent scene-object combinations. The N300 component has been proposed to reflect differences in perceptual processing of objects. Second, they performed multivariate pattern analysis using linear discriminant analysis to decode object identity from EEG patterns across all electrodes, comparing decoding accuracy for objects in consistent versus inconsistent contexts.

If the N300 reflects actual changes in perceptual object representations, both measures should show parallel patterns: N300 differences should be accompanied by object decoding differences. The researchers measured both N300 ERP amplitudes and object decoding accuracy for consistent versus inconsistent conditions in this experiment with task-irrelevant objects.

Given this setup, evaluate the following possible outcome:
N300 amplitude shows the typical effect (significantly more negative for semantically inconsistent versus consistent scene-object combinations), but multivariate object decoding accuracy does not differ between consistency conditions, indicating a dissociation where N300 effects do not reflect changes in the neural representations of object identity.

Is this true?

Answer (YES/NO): YES